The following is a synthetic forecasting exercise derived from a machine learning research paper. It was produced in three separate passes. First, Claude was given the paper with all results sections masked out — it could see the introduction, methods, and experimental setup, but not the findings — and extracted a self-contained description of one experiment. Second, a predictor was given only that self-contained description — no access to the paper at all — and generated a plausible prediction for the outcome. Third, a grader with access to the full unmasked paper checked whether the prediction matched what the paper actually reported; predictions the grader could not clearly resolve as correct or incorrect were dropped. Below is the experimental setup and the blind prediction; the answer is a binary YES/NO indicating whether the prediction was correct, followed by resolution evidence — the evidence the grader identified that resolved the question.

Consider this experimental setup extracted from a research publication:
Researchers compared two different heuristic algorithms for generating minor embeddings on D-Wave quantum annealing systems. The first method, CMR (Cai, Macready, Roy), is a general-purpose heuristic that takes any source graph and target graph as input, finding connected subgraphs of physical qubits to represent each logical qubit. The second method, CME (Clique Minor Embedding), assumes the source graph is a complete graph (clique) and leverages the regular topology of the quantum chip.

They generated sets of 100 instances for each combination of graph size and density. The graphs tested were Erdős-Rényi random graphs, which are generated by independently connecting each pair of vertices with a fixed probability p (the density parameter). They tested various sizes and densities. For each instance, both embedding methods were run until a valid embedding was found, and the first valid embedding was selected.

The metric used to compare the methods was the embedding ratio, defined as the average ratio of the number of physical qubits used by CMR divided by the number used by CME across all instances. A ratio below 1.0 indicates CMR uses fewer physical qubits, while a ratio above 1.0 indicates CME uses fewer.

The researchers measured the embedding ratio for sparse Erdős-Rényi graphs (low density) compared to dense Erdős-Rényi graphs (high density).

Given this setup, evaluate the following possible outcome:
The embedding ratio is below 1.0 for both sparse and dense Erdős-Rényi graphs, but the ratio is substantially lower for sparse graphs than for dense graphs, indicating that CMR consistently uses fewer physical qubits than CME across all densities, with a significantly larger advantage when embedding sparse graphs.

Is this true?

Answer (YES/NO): NO